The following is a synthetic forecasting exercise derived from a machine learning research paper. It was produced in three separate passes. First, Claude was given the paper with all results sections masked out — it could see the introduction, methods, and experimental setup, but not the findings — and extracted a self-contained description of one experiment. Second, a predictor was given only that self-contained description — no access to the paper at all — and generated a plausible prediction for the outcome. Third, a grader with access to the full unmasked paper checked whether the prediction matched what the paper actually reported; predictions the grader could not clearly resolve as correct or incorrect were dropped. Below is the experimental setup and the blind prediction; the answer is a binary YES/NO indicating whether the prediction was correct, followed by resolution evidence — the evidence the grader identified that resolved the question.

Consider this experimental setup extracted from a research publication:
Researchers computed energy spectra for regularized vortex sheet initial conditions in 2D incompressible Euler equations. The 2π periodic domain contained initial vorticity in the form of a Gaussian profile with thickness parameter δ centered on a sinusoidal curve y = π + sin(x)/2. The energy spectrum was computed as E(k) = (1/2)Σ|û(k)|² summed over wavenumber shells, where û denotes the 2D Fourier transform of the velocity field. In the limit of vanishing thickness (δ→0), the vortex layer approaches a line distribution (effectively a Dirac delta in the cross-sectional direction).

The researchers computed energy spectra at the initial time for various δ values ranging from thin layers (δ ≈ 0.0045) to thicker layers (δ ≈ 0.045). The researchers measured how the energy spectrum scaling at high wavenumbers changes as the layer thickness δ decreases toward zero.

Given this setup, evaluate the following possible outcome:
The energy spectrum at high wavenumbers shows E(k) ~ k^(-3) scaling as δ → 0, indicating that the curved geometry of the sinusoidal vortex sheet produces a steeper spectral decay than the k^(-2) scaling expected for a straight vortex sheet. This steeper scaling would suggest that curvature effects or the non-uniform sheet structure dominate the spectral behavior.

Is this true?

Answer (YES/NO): NO